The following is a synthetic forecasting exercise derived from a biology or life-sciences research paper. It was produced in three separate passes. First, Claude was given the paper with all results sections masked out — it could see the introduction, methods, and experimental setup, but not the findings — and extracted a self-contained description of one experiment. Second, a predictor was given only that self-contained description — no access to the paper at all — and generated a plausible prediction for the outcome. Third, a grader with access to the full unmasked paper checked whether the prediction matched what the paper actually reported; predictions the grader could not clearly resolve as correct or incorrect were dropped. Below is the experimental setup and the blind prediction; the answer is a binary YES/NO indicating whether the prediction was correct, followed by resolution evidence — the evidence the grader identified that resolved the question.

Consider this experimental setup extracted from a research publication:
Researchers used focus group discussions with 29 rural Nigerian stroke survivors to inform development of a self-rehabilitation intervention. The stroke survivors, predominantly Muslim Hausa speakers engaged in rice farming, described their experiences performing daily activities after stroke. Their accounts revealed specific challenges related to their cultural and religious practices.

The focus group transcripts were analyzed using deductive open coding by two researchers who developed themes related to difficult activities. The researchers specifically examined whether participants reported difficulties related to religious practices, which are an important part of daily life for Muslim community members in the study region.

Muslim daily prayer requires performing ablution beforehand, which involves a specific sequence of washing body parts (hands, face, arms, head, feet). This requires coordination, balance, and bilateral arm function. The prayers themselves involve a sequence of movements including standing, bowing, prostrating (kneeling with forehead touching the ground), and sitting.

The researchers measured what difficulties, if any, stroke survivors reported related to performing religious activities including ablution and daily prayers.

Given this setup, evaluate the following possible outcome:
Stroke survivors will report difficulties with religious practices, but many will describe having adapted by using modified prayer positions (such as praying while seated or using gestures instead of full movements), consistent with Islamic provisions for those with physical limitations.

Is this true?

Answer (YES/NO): NO